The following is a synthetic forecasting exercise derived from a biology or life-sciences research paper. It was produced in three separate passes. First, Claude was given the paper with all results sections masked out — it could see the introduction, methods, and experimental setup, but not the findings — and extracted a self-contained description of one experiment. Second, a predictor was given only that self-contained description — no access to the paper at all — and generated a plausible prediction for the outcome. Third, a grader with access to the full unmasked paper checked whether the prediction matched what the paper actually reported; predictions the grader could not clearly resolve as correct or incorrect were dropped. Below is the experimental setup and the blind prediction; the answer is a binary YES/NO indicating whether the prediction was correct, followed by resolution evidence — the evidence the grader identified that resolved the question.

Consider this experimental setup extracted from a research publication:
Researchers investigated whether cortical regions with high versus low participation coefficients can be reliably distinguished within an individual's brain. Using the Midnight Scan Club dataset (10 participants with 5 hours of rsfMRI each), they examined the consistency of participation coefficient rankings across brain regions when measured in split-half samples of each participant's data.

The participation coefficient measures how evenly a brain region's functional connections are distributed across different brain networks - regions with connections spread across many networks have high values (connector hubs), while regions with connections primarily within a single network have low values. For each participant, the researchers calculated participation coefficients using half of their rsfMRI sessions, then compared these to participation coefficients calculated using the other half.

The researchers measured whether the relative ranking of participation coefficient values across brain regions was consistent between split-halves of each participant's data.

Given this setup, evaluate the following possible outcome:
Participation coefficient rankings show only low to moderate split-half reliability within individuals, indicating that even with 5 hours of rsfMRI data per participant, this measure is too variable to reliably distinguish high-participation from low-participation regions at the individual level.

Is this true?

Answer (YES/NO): NO